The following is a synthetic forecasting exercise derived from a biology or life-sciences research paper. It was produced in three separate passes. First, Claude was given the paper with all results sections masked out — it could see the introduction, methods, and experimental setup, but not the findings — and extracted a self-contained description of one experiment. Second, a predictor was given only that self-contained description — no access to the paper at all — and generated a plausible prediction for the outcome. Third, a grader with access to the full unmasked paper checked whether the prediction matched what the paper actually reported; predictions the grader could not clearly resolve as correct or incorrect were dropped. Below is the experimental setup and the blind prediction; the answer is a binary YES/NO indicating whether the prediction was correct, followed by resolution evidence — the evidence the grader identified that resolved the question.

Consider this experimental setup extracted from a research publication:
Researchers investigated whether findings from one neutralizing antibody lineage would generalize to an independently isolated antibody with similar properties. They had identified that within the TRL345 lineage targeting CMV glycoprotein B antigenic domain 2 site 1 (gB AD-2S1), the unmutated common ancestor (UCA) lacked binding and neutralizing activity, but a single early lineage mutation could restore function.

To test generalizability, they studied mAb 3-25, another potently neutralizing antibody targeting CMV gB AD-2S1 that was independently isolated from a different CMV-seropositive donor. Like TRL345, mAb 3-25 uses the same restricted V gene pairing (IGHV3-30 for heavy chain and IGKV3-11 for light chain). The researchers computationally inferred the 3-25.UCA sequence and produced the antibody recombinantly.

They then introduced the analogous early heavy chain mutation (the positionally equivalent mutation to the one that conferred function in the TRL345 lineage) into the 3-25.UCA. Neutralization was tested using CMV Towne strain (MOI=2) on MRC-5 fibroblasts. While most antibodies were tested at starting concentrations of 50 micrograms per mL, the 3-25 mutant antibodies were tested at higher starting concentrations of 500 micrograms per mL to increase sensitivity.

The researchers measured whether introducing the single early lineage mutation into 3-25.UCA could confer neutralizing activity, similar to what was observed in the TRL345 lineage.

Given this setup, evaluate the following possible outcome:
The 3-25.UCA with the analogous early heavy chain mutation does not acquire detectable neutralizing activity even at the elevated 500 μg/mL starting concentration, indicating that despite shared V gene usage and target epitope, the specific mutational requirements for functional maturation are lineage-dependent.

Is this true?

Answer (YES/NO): YES